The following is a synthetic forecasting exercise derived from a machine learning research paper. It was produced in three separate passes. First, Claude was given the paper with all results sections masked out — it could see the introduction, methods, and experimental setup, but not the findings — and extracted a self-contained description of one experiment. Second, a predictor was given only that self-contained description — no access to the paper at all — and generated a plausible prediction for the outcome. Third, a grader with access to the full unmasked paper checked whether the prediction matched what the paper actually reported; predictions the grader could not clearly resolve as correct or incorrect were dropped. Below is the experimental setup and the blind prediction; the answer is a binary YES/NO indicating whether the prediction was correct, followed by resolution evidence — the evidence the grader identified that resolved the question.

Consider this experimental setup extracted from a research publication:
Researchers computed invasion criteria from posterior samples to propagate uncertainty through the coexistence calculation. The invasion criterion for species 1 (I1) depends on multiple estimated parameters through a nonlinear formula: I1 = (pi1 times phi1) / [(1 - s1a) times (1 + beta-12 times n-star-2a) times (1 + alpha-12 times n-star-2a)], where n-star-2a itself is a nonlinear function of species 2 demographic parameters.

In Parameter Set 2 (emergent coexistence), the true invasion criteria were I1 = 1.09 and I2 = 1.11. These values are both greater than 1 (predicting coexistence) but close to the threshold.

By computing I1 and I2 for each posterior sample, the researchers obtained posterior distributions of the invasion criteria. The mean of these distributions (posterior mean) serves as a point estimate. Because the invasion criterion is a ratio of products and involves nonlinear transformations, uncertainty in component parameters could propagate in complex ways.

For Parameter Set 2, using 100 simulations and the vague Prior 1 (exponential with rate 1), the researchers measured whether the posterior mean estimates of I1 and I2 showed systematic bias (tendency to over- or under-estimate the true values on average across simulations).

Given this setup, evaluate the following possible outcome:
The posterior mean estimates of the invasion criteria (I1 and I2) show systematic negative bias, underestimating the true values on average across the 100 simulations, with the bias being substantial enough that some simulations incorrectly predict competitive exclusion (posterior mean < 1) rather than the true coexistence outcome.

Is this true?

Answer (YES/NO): NO